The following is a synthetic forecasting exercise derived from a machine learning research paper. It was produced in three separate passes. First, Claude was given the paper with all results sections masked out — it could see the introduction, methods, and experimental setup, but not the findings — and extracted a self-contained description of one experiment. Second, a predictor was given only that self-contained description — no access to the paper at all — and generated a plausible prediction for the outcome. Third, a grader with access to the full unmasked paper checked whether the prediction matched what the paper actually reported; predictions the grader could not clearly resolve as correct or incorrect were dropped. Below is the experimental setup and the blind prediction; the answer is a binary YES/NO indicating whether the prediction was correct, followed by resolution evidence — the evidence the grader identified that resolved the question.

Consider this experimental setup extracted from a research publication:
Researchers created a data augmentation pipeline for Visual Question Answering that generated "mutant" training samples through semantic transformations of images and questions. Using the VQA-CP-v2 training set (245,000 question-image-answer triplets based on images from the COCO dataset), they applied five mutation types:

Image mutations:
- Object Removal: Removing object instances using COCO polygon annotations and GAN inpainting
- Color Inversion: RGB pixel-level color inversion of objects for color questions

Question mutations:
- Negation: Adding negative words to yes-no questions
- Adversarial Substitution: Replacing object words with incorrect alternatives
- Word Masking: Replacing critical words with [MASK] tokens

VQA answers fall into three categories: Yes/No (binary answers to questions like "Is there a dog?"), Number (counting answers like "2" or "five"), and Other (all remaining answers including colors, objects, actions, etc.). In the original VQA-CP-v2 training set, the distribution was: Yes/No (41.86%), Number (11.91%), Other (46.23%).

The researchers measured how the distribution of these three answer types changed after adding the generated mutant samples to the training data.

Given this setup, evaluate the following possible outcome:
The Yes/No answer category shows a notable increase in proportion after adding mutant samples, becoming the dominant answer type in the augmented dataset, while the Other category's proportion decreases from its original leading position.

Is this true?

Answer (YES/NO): YES